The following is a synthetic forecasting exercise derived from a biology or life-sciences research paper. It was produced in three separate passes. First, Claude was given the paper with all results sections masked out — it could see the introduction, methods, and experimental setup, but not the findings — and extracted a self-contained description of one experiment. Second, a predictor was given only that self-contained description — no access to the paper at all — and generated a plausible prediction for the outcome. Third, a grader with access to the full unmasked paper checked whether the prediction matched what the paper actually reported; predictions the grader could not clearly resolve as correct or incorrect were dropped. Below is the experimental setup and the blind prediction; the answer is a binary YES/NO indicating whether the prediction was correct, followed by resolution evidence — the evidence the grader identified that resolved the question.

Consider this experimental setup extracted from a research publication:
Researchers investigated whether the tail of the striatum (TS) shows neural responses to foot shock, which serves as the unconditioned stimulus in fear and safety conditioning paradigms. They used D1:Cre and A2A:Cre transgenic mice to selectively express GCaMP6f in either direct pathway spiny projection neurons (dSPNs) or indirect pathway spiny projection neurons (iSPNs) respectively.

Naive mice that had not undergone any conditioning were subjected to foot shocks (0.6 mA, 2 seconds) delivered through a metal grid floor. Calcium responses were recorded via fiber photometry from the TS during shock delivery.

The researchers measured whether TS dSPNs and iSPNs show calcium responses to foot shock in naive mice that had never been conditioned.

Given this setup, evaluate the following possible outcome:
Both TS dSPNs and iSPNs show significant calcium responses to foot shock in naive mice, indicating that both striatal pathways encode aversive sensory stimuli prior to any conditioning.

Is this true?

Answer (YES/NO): YES